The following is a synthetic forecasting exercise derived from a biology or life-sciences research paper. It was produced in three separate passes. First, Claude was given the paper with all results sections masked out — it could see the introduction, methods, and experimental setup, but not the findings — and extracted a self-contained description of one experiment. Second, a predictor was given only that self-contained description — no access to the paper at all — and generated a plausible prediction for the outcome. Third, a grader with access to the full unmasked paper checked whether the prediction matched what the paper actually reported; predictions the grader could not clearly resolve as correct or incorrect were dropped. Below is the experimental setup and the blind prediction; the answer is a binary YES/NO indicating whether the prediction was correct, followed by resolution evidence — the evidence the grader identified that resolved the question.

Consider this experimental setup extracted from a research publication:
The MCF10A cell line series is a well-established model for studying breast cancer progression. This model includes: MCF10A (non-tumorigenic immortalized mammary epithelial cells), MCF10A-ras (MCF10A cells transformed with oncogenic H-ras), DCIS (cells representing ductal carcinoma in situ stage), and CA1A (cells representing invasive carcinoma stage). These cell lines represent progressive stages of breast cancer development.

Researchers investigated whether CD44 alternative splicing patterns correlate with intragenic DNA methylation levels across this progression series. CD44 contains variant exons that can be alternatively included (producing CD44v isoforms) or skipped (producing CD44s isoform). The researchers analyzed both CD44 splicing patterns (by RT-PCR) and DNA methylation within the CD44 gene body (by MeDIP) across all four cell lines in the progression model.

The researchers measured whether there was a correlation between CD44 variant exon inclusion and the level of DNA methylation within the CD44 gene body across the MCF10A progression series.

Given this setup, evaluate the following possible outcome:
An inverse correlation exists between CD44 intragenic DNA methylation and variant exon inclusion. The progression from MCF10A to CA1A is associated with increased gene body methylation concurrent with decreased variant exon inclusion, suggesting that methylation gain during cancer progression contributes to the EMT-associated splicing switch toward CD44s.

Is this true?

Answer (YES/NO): NO